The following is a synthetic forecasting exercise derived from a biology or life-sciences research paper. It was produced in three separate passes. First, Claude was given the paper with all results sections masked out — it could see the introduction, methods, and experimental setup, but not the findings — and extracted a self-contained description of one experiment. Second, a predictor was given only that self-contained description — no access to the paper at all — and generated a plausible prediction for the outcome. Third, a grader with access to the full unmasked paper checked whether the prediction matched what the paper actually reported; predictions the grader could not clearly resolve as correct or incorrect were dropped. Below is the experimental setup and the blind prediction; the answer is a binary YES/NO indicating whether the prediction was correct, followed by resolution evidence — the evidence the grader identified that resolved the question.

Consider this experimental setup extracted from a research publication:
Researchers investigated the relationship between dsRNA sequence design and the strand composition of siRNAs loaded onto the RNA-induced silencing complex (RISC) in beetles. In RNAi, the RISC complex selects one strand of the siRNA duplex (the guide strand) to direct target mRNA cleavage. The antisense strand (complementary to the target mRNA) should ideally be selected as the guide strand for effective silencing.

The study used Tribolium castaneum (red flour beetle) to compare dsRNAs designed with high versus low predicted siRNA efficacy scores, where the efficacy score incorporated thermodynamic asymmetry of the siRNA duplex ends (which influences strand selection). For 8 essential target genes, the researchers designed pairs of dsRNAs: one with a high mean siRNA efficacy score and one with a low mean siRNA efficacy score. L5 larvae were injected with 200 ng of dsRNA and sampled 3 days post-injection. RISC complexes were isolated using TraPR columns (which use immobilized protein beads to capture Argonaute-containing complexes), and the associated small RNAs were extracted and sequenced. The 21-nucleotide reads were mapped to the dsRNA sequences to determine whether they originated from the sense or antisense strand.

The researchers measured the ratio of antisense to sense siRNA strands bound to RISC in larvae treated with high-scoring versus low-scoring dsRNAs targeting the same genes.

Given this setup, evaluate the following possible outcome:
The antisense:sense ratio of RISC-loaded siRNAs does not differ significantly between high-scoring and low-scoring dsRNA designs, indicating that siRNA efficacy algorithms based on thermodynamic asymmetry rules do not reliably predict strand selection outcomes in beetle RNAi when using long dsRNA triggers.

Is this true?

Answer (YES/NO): NO